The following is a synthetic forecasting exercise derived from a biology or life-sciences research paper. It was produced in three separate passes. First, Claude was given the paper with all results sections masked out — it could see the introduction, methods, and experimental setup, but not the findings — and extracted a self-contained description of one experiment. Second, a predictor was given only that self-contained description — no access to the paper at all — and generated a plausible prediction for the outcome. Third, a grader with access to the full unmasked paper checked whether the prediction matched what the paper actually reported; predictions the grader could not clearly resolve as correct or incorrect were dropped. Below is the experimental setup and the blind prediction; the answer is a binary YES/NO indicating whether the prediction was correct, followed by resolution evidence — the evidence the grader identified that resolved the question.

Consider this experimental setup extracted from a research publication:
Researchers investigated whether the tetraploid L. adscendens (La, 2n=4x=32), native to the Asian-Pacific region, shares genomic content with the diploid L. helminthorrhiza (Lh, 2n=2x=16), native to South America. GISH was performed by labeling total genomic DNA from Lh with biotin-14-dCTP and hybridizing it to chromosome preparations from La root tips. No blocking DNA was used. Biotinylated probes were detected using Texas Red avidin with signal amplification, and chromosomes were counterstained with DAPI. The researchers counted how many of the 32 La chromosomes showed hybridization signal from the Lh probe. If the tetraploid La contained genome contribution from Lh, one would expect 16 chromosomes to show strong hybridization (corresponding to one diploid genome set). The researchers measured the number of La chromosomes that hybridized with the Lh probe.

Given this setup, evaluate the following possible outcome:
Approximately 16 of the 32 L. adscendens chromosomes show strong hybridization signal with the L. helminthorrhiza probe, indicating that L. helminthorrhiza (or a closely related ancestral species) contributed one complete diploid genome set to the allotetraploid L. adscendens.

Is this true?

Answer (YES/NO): YES